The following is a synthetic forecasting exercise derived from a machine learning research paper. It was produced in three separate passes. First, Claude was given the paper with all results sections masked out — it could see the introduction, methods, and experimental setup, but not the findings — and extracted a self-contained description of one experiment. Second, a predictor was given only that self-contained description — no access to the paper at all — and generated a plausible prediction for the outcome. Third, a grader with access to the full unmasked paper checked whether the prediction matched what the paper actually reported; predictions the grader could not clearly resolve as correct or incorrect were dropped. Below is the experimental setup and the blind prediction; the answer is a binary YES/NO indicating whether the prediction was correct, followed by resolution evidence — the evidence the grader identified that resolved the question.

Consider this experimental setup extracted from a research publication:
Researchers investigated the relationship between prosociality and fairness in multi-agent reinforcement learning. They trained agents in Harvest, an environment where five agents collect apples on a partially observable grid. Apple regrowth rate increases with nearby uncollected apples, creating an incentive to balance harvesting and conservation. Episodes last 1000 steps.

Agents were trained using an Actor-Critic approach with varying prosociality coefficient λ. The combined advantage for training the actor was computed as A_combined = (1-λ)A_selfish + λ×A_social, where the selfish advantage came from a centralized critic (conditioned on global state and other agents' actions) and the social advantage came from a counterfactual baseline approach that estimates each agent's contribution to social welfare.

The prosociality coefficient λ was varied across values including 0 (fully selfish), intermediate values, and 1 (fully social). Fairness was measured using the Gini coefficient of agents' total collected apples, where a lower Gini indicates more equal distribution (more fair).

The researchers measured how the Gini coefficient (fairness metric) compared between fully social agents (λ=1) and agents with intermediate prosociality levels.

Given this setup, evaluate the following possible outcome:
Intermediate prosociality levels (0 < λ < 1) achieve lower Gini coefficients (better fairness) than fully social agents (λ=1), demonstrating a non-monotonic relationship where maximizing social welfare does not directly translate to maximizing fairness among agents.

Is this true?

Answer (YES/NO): NO